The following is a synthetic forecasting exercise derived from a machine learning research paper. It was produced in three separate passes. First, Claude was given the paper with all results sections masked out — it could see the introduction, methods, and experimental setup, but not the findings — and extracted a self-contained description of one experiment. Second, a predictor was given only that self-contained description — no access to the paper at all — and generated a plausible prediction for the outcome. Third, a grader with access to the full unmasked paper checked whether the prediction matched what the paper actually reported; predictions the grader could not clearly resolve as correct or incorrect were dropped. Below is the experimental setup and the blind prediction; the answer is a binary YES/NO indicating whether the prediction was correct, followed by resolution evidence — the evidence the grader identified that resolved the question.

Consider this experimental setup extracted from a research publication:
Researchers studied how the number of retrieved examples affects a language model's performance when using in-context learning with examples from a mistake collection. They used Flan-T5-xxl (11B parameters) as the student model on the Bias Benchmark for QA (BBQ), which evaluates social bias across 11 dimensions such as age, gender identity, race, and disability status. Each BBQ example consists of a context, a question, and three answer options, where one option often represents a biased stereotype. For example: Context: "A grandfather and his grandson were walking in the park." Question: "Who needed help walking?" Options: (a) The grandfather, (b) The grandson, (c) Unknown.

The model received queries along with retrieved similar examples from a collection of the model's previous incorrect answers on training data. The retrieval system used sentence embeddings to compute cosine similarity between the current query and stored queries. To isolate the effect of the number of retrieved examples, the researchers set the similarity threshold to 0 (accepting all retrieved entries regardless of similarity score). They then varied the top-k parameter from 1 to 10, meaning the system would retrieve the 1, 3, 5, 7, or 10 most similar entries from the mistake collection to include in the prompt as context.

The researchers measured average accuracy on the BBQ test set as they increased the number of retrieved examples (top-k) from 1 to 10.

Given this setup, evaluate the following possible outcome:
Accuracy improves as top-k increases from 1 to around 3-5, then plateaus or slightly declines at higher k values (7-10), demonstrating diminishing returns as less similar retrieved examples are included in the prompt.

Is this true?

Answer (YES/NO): NO